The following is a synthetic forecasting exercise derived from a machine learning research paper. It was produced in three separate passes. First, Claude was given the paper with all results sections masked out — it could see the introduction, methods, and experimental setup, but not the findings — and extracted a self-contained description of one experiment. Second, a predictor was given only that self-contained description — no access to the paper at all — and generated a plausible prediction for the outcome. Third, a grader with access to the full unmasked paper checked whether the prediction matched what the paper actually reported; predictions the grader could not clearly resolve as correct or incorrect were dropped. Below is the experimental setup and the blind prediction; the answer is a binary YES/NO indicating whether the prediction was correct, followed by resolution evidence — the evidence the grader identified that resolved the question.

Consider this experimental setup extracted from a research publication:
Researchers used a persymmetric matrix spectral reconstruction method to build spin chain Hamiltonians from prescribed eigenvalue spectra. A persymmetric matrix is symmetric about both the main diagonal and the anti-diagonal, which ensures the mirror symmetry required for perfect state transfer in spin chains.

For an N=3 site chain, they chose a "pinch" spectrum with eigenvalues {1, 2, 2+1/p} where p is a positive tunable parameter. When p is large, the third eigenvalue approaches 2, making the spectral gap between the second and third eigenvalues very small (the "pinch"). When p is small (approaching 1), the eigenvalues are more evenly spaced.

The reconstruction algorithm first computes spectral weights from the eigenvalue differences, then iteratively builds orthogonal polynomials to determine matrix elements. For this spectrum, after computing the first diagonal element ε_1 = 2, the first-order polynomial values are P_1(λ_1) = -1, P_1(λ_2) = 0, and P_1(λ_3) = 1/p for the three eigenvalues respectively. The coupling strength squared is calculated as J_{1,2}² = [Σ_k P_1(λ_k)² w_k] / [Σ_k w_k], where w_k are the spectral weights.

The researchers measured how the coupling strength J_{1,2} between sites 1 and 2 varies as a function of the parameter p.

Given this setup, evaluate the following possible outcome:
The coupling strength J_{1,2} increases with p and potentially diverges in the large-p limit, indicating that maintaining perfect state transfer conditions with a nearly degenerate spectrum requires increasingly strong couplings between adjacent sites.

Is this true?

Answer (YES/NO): NO